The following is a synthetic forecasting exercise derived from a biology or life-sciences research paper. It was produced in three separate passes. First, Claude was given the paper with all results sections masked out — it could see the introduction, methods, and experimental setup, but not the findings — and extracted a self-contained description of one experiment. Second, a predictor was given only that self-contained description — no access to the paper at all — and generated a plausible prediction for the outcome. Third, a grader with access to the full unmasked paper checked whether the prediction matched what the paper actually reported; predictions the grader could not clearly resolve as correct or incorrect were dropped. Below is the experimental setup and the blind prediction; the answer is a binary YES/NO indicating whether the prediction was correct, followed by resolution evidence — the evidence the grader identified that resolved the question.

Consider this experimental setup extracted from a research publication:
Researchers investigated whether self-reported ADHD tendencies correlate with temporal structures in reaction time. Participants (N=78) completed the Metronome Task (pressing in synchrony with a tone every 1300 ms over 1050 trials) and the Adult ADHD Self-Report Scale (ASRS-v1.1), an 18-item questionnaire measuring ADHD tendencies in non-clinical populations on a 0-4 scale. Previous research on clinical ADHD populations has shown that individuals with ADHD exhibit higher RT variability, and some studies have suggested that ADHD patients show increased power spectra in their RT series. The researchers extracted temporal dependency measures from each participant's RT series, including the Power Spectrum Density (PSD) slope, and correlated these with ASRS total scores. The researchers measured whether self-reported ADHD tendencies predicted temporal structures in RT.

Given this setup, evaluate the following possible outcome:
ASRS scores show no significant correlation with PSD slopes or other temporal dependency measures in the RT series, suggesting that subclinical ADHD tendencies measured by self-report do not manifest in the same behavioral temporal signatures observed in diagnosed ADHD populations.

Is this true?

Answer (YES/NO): YES